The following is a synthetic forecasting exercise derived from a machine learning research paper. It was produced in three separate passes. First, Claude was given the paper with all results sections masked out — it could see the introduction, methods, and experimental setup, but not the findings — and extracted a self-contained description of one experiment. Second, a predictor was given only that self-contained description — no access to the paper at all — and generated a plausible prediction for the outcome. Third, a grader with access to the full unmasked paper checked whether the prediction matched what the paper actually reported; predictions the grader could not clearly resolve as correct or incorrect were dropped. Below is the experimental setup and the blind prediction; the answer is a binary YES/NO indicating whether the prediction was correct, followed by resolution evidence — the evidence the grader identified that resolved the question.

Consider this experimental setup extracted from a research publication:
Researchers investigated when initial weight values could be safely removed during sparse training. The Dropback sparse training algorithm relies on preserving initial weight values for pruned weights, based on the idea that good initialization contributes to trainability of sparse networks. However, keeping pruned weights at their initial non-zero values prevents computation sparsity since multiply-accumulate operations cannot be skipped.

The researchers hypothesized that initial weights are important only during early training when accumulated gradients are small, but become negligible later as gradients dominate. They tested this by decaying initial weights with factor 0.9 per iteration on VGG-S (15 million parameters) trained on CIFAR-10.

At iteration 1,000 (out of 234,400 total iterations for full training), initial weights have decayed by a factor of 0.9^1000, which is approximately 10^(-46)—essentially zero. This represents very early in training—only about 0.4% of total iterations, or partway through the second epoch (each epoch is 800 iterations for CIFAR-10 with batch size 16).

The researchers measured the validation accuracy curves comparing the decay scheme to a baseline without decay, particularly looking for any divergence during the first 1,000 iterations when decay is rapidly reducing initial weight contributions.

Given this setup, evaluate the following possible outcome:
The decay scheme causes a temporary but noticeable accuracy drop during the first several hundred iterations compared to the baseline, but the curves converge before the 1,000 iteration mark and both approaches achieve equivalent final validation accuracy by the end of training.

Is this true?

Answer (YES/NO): NO